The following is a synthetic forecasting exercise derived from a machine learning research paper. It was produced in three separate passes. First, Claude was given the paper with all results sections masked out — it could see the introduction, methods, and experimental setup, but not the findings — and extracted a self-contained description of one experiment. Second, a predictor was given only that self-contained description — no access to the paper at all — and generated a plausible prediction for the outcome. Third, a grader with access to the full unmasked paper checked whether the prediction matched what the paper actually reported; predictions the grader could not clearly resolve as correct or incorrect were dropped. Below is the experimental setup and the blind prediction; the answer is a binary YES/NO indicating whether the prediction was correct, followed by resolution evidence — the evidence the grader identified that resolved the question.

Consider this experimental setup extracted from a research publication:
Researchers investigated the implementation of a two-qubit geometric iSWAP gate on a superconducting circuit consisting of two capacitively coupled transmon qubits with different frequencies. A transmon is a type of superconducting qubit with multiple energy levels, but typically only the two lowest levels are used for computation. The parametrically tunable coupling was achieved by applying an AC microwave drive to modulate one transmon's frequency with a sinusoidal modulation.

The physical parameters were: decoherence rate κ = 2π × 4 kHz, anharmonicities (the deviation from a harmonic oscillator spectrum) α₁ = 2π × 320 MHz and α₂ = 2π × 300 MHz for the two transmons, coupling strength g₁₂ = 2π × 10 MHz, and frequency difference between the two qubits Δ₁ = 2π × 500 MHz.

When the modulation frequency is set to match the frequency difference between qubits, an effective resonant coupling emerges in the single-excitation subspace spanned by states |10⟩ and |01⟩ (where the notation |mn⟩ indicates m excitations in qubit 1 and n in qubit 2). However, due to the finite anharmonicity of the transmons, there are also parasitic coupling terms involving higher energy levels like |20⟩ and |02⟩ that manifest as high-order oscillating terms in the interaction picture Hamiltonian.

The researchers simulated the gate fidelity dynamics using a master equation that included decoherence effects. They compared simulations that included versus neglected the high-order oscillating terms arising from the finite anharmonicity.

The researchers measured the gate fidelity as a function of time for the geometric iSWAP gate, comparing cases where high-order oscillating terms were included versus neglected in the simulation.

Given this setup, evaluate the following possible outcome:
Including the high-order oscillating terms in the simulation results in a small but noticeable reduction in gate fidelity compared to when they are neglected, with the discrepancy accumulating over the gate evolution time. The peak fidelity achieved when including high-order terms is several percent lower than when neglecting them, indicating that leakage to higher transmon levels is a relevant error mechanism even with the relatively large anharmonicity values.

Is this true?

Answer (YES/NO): NO